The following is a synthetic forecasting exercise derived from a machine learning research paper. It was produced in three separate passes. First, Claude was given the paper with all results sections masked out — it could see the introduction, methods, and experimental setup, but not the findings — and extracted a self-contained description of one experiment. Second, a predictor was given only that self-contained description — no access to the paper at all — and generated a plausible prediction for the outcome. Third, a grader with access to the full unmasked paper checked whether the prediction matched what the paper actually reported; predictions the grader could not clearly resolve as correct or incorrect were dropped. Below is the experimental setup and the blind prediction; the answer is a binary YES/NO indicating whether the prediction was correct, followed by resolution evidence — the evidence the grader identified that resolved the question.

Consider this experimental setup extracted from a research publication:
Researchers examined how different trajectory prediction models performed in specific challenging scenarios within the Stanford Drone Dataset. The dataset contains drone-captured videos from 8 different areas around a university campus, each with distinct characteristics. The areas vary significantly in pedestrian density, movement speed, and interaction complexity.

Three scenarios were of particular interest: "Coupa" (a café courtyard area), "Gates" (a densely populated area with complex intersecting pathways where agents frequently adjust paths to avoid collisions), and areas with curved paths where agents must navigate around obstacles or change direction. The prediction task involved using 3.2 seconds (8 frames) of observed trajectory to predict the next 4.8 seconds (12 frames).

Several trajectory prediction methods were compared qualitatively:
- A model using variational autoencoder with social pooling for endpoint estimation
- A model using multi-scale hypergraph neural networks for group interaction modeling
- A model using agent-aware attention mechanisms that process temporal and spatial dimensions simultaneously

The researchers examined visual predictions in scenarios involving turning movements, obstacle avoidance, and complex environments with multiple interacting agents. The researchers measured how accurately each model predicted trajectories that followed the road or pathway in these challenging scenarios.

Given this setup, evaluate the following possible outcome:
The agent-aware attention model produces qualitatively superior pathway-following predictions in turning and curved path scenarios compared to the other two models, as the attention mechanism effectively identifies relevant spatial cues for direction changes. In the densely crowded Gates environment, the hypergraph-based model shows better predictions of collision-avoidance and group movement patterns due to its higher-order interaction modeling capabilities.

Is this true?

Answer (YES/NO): NO